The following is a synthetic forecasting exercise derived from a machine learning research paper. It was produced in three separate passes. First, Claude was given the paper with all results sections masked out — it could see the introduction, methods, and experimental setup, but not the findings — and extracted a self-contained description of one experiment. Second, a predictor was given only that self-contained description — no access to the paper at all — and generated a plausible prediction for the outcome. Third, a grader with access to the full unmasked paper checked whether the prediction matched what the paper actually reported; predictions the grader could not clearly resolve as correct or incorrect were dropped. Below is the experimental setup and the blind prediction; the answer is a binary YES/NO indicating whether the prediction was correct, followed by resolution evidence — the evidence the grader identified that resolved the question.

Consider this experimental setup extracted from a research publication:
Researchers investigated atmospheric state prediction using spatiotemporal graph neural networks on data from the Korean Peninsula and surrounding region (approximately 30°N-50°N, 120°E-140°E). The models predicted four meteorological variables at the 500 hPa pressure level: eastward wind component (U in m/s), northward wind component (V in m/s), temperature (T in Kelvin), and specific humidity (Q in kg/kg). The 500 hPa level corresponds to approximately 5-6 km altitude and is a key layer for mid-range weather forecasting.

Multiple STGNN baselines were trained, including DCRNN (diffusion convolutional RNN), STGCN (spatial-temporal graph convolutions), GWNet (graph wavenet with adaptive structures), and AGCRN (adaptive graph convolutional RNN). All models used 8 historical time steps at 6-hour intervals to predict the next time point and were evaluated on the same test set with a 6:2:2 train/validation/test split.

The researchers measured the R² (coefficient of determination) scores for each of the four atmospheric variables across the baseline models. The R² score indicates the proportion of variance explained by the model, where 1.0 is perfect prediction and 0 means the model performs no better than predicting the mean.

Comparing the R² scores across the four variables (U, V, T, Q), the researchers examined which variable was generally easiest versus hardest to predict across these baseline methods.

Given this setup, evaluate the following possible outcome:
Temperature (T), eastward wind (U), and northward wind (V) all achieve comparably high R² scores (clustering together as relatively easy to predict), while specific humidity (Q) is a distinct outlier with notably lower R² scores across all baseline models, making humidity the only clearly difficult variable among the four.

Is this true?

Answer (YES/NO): NO